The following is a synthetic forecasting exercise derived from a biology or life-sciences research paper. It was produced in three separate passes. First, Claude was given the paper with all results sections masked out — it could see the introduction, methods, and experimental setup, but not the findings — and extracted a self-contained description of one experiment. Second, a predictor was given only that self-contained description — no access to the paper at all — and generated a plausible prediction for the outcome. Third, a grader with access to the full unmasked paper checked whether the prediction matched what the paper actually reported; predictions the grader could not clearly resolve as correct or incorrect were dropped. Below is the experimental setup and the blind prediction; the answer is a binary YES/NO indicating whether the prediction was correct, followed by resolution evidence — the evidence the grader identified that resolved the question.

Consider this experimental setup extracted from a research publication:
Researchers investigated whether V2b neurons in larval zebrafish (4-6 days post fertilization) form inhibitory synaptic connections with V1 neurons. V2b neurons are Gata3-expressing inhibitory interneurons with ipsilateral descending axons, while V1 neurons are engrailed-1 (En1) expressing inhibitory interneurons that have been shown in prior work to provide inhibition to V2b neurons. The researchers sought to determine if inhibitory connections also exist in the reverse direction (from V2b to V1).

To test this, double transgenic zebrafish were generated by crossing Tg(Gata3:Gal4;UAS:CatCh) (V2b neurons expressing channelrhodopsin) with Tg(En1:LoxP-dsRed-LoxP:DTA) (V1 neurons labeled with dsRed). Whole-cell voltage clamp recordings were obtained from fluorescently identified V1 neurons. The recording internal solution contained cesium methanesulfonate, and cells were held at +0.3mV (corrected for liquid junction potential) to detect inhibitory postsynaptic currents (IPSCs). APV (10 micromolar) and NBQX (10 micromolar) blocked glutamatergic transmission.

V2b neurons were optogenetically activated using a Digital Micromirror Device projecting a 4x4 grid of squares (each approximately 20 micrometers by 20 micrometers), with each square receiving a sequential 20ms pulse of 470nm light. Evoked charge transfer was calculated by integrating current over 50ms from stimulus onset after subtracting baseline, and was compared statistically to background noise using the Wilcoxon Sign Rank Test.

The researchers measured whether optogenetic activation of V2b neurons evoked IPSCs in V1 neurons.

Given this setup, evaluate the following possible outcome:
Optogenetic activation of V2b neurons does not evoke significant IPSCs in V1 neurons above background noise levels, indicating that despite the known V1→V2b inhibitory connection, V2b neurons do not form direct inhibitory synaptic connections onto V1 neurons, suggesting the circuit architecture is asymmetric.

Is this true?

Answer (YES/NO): NO